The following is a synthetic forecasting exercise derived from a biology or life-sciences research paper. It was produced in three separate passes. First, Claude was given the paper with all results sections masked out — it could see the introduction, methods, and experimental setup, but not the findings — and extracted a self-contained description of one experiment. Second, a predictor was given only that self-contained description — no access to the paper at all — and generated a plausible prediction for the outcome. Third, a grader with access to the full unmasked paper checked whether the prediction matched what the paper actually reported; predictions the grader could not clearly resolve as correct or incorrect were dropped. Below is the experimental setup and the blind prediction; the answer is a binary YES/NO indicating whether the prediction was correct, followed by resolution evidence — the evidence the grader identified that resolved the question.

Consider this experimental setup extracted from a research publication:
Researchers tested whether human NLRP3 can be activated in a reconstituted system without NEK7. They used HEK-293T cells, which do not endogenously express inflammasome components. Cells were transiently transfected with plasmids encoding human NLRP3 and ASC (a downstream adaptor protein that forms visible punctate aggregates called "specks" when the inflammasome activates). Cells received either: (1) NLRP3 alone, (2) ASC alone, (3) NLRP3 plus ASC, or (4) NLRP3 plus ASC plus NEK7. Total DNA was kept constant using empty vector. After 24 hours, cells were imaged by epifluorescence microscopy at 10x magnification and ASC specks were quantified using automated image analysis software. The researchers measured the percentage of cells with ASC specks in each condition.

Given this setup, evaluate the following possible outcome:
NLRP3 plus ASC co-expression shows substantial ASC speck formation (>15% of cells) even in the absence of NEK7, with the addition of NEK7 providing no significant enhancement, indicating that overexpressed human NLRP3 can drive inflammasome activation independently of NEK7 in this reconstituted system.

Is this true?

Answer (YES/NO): NO